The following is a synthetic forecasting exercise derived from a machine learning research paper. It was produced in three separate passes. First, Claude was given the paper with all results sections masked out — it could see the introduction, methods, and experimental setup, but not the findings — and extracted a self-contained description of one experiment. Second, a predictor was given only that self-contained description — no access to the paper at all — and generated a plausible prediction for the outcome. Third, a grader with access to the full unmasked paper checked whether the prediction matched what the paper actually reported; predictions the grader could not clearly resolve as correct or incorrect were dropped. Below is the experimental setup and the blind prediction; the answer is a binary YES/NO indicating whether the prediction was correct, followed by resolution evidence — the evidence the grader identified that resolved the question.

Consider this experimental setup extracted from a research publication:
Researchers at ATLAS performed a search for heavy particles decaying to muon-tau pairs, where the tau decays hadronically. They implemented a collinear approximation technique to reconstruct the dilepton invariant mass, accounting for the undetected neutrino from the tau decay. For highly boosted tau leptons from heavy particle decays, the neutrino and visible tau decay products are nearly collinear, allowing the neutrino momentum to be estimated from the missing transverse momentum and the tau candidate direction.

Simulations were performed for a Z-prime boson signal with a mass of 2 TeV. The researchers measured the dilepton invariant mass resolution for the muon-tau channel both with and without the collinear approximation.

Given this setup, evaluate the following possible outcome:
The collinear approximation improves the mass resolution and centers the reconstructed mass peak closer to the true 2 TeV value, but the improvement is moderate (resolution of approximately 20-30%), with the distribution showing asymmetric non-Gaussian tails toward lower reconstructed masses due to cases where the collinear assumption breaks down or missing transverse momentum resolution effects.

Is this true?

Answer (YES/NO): NO